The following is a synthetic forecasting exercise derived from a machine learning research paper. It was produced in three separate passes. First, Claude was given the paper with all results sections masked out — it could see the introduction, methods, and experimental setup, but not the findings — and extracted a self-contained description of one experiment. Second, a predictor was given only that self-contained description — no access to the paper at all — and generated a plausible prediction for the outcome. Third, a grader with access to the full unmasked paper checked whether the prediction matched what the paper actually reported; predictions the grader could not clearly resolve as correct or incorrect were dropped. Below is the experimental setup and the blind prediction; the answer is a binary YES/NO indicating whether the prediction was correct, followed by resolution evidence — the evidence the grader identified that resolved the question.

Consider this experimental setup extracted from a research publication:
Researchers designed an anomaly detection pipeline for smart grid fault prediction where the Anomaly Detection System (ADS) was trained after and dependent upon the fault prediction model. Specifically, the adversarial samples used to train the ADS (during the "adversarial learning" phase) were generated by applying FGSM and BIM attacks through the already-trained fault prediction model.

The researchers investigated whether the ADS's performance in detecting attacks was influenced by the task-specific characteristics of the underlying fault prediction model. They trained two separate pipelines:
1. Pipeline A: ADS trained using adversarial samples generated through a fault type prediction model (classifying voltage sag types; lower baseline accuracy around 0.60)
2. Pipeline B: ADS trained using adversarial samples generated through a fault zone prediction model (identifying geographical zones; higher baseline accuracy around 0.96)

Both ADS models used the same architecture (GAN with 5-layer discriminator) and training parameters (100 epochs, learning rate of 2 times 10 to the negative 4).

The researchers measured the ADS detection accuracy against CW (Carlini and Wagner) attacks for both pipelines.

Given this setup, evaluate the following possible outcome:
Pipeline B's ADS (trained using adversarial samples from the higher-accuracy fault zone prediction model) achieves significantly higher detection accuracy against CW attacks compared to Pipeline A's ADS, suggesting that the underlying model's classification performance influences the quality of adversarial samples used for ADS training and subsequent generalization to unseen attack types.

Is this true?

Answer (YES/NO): NO